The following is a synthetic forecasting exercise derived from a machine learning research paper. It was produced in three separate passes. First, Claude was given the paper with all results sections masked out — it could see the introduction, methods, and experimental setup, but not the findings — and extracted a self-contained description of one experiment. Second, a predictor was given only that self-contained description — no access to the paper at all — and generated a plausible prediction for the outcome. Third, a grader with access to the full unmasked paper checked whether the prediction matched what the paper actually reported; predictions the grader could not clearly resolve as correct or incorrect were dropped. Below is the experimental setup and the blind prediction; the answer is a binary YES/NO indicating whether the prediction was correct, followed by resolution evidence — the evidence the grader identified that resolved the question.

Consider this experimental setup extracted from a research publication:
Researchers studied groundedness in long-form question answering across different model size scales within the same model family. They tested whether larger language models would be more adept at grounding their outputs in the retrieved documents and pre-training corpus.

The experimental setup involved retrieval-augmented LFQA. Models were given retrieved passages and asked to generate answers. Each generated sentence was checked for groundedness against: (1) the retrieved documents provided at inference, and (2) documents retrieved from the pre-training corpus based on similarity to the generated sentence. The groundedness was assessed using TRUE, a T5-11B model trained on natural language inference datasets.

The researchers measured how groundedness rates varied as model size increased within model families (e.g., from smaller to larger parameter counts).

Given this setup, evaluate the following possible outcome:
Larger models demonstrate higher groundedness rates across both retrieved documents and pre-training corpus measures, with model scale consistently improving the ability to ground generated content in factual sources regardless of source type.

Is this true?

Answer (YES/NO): NO